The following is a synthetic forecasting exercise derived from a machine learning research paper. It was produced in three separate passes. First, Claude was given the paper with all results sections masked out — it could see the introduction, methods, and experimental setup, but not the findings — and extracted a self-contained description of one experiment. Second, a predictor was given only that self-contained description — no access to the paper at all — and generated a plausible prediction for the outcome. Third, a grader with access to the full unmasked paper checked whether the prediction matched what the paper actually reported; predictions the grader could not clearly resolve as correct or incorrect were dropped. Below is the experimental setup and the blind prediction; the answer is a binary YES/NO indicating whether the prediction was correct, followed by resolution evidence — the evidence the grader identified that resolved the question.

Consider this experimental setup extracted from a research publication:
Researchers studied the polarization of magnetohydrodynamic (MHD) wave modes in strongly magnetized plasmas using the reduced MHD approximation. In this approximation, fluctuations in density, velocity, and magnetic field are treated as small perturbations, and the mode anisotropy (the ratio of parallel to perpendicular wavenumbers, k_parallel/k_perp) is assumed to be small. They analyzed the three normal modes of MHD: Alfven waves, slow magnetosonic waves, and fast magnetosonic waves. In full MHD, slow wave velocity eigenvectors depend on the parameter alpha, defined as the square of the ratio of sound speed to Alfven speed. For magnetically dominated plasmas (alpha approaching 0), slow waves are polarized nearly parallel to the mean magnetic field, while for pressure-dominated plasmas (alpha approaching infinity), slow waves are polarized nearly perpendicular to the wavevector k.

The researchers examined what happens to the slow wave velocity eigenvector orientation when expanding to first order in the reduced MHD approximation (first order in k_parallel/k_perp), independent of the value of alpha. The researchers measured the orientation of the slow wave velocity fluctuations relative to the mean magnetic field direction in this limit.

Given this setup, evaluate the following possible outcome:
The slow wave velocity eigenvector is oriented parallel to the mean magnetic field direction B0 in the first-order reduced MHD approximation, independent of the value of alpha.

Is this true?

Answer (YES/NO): YES